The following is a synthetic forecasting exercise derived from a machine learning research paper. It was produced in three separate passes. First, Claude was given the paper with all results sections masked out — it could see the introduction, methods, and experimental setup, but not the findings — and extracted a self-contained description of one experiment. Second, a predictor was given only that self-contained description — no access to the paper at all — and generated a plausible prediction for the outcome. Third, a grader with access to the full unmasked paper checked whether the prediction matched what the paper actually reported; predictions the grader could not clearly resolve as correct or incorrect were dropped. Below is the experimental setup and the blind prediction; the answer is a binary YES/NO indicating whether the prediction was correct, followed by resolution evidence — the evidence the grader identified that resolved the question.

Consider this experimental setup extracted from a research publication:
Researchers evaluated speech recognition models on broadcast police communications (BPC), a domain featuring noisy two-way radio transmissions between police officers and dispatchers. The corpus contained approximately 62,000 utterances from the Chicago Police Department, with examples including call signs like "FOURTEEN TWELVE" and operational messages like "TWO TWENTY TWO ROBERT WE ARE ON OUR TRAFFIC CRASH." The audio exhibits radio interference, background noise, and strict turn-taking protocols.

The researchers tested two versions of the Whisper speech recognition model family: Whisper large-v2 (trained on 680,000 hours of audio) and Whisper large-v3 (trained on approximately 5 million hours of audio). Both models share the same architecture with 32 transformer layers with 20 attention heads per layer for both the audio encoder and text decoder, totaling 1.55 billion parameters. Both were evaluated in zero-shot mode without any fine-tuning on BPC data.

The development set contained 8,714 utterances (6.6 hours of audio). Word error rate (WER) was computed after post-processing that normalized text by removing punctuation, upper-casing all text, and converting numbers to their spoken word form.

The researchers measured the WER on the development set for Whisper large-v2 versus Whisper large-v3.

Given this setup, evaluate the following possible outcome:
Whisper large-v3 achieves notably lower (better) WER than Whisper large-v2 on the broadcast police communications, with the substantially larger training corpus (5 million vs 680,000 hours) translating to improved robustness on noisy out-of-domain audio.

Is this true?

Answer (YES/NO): YES